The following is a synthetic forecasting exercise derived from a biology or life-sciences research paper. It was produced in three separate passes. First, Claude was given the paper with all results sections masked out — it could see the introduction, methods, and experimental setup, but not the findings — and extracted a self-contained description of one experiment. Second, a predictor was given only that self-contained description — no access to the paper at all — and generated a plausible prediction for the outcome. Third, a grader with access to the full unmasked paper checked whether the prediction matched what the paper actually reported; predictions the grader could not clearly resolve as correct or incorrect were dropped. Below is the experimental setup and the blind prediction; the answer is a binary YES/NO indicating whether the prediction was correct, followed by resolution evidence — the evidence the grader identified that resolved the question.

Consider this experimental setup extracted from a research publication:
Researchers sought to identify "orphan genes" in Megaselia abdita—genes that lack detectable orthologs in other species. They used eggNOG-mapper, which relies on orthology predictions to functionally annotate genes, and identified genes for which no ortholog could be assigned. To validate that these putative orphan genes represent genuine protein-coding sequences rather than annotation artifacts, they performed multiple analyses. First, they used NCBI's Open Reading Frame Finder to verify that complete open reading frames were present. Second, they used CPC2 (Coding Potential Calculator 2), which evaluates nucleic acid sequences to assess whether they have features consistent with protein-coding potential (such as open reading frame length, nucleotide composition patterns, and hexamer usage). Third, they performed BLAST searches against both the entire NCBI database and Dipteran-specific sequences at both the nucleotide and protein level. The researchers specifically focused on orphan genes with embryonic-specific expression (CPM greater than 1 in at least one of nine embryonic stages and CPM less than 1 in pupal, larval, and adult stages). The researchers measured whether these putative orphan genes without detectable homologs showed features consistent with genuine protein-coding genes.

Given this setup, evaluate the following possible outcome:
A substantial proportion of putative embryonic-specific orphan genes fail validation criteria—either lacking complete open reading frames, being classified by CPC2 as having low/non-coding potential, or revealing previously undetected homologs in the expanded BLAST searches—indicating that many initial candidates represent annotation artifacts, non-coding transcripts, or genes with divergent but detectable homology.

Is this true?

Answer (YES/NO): NO